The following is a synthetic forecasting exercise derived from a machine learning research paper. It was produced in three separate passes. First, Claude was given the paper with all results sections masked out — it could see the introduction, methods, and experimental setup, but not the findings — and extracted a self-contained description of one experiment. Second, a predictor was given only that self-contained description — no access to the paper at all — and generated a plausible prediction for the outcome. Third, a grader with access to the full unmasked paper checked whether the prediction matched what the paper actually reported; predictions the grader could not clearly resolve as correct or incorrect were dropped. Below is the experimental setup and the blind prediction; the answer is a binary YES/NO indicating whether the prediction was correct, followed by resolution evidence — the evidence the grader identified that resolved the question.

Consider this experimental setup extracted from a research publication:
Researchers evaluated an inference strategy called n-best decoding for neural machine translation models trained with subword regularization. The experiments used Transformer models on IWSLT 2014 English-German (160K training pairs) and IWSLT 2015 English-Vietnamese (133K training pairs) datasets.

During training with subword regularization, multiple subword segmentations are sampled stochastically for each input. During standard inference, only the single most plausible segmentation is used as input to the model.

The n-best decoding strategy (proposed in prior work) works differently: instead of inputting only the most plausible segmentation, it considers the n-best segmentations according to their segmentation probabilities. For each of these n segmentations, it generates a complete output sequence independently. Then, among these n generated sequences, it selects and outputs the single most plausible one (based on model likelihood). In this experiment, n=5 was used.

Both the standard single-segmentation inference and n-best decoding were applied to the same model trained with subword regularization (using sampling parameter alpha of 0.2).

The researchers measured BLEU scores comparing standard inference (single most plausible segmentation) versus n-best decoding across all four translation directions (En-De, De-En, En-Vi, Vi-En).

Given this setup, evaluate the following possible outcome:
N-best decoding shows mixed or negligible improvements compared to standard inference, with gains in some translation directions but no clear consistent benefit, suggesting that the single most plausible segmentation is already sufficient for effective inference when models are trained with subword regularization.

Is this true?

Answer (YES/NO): YES